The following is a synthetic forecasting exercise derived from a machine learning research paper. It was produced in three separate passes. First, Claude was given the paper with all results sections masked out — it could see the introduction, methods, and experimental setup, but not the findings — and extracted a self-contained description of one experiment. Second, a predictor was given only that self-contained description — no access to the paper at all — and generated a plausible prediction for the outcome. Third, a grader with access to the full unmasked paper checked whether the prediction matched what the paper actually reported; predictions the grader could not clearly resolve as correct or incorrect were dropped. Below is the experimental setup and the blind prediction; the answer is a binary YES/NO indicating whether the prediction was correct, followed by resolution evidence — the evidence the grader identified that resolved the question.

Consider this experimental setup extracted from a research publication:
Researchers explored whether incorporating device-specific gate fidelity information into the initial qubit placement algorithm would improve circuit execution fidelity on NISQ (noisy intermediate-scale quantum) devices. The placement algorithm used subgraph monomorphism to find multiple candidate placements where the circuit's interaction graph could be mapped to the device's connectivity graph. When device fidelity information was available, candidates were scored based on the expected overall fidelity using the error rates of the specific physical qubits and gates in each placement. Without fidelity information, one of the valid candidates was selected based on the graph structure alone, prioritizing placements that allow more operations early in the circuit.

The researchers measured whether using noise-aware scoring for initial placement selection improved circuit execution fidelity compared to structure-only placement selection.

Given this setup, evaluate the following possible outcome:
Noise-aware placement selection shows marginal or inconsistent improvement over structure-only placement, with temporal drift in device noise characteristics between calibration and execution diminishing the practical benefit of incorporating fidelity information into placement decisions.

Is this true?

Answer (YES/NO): NO